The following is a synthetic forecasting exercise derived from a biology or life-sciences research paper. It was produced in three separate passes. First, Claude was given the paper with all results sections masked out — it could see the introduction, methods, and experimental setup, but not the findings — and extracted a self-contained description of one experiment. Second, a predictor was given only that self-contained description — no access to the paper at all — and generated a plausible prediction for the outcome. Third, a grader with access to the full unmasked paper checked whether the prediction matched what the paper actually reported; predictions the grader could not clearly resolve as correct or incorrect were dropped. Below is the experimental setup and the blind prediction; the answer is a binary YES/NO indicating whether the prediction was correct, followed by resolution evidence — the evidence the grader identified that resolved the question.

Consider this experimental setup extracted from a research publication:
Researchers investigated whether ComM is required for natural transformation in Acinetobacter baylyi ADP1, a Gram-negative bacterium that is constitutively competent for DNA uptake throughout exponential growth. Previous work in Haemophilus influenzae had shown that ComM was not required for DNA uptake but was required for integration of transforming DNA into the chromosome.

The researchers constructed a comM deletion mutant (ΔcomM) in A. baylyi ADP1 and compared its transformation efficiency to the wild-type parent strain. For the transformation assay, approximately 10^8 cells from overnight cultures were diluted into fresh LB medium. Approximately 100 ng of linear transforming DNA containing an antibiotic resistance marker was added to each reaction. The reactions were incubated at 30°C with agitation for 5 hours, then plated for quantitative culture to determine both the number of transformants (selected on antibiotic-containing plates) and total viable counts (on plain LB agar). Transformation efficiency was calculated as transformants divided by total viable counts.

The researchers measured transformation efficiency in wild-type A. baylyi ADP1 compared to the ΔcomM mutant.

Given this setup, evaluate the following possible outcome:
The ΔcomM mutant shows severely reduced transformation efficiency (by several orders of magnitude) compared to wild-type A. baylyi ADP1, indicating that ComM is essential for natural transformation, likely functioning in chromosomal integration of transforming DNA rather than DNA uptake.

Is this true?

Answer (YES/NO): YES